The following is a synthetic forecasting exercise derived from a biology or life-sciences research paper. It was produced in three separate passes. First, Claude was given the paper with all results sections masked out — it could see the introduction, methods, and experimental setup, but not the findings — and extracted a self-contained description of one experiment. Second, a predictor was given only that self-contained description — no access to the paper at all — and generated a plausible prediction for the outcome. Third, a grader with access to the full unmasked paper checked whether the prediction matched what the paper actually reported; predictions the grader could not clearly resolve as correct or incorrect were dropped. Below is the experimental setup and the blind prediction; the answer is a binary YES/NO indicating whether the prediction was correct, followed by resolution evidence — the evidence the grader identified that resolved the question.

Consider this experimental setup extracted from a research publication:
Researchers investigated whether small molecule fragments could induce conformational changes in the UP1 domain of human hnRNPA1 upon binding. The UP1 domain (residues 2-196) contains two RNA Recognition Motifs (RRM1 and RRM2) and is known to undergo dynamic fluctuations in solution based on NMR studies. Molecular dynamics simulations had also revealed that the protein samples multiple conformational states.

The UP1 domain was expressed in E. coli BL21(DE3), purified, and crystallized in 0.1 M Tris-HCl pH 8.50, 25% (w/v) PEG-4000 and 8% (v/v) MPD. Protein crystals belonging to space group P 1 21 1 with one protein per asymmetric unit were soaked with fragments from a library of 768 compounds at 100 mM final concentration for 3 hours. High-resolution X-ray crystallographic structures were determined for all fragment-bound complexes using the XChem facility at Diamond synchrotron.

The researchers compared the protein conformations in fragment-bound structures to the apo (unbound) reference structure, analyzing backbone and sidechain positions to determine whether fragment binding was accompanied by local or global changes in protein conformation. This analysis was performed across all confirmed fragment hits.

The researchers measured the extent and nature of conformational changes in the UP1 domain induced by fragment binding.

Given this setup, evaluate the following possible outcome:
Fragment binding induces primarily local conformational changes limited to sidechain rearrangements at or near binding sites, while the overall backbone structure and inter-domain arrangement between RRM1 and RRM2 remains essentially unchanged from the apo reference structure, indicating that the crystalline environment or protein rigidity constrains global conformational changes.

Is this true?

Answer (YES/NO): NO